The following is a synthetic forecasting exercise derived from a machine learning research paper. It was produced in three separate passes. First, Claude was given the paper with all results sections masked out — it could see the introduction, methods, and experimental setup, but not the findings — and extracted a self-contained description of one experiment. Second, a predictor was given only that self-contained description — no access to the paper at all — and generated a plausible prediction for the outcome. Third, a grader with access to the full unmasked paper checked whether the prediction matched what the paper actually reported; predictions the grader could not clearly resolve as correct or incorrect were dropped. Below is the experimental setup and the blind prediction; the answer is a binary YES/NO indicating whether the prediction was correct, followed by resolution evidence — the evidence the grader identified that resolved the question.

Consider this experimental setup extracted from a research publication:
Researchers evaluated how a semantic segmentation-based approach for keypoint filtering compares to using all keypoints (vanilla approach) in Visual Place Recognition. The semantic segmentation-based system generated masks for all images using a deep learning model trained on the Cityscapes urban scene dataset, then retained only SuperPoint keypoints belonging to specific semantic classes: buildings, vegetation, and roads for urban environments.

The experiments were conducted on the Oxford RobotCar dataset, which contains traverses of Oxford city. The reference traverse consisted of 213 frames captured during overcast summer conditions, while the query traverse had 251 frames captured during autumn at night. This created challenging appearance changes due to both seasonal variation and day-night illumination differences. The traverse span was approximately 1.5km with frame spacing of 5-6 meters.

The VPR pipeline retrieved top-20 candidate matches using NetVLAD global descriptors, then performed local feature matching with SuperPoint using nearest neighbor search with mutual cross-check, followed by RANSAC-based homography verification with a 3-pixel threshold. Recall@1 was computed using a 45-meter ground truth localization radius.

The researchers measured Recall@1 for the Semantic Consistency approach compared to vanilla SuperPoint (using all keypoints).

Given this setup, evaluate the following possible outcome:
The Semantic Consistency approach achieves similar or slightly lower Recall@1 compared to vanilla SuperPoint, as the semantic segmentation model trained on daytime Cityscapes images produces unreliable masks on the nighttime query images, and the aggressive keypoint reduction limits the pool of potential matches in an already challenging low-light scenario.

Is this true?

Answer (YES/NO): YES